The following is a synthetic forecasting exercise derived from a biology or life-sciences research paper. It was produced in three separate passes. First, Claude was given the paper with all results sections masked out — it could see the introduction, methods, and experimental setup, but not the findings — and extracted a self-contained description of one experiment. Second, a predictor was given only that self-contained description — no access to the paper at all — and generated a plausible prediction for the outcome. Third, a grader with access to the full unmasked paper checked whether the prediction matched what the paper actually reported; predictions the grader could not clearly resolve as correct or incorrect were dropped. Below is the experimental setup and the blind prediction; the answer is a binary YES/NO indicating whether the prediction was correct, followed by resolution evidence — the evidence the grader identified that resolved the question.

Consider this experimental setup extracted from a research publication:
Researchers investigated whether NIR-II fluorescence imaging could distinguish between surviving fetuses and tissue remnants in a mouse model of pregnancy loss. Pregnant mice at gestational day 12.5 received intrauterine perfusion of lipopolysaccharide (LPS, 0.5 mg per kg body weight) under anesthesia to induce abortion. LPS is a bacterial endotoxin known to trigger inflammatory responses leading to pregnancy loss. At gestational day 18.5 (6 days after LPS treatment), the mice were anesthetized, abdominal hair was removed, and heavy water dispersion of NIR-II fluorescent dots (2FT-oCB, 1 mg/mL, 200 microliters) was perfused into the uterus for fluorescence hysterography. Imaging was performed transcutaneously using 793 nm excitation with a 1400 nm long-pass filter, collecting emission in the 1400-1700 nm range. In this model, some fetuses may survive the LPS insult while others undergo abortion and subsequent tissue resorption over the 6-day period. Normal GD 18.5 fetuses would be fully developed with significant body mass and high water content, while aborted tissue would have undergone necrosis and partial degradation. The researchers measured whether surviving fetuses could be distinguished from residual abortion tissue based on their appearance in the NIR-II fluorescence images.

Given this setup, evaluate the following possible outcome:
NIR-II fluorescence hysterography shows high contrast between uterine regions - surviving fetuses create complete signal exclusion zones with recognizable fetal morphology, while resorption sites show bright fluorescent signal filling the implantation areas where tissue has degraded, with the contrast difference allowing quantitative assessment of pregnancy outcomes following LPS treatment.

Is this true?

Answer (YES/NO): NO